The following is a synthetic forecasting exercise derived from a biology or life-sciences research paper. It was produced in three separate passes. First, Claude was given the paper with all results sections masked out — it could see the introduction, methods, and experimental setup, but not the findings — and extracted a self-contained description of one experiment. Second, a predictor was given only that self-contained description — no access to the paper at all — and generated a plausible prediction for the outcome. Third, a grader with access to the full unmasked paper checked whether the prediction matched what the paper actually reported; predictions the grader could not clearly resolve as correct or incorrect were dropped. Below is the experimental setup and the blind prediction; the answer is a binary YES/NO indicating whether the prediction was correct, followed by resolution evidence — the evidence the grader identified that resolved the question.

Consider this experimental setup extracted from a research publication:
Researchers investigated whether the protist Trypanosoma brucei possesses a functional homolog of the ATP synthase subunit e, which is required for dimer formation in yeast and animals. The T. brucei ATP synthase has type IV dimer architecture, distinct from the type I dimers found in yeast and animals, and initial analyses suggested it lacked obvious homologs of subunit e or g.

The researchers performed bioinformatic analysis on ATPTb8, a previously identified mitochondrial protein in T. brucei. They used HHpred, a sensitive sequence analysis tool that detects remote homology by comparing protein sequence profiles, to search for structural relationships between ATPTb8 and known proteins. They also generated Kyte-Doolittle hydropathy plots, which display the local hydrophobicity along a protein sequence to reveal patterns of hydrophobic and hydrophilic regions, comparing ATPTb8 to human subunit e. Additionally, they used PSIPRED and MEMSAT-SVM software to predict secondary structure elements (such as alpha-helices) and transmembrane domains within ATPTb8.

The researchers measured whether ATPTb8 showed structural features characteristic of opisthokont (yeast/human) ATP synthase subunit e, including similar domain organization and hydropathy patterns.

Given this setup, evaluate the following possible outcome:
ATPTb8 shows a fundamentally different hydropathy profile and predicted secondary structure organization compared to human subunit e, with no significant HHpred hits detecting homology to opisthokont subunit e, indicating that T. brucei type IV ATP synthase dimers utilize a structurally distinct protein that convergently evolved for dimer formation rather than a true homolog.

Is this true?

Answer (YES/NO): NO